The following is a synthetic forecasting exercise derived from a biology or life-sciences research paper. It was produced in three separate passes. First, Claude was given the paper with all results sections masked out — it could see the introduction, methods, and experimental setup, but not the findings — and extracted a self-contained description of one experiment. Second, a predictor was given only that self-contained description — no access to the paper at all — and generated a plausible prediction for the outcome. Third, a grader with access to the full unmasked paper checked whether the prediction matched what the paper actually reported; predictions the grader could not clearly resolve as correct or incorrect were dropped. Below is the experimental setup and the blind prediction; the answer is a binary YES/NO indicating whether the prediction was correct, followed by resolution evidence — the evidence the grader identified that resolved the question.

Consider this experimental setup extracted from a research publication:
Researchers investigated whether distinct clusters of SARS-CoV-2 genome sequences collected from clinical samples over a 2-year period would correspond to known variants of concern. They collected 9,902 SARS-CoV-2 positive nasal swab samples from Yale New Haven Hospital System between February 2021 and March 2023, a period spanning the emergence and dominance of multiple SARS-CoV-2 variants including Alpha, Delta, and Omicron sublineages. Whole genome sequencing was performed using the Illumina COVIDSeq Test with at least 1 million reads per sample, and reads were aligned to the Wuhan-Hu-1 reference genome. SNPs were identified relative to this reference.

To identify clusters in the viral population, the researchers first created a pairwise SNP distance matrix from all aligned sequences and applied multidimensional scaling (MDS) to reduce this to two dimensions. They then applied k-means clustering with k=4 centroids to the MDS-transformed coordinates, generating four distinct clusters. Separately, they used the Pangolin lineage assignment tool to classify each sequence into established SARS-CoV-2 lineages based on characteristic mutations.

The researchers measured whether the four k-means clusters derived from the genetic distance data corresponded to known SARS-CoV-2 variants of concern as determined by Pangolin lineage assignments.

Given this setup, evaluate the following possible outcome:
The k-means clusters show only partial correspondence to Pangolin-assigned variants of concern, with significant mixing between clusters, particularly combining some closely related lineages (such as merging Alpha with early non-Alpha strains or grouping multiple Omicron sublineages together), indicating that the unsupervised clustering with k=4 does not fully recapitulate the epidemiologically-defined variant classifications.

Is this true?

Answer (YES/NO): NO